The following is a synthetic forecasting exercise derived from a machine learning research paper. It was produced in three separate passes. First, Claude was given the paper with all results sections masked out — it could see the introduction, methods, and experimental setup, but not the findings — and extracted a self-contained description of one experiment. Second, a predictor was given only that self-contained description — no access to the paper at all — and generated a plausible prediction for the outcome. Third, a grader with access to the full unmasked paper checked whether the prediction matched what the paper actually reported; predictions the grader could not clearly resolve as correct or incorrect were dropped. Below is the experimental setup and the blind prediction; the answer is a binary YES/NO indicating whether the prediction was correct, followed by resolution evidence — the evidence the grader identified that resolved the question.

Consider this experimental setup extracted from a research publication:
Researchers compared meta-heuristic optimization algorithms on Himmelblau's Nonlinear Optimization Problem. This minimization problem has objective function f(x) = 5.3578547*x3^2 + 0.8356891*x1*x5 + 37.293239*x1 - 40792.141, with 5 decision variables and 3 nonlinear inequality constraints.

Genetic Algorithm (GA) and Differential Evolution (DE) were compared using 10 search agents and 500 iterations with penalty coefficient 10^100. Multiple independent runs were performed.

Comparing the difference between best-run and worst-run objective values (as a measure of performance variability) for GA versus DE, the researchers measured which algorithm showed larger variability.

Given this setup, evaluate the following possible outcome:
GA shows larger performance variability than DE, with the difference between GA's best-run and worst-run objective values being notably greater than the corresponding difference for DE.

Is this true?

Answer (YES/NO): YES